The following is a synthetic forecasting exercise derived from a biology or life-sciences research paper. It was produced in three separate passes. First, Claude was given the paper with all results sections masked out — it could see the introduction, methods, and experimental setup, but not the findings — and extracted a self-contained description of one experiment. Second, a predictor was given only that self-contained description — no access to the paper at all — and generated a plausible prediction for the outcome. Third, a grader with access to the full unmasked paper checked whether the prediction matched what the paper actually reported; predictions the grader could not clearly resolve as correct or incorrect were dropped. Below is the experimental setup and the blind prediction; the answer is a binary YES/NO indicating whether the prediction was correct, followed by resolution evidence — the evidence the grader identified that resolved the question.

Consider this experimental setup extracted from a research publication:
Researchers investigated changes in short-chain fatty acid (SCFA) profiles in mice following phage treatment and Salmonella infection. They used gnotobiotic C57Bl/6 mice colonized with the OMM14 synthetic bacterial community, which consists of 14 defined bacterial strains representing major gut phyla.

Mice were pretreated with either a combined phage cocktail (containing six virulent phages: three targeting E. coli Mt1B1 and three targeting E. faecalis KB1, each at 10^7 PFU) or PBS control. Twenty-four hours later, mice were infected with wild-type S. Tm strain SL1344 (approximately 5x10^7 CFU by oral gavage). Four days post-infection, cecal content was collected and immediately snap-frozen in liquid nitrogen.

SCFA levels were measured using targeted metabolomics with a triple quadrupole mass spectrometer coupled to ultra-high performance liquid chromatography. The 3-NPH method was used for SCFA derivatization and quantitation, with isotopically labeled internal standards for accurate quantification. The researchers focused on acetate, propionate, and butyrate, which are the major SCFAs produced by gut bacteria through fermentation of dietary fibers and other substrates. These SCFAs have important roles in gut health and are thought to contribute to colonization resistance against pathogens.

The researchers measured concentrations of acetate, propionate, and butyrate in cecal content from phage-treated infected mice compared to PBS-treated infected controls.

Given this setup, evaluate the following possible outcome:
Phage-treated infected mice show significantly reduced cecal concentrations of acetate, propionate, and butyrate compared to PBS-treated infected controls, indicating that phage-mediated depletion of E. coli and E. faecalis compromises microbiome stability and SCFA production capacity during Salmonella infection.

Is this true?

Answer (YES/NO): NO